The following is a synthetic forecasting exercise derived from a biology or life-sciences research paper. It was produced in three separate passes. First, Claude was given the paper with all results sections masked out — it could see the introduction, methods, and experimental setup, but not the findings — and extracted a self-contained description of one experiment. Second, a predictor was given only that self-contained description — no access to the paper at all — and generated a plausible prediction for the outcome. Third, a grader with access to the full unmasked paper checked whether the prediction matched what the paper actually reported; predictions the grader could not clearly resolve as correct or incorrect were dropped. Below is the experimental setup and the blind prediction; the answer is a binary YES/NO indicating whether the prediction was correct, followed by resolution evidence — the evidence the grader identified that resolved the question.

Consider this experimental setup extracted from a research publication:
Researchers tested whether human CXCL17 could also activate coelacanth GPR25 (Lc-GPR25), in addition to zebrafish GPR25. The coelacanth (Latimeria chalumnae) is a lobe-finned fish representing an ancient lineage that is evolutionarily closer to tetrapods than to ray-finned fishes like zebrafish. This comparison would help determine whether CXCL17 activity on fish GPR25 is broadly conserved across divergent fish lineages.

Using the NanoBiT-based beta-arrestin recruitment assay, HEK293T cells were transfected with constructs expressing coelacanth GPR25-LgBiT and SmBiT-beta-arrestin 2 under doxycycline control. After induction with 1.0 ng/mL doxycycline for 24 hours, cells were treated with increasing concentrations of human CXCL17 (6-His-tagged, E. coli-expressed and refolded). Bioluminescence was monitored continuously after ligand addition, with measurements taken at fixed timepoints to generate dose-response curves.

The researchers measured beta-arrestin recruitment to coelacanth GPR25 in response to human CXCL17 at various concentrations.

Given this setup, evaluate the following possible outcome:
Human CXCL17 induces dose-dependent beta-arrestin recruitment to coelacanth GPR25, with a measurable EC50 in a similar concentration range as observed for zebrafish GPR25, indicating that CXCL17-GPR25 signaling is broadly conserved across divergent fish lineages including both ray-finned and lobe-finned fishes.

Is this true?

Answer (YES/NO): YES